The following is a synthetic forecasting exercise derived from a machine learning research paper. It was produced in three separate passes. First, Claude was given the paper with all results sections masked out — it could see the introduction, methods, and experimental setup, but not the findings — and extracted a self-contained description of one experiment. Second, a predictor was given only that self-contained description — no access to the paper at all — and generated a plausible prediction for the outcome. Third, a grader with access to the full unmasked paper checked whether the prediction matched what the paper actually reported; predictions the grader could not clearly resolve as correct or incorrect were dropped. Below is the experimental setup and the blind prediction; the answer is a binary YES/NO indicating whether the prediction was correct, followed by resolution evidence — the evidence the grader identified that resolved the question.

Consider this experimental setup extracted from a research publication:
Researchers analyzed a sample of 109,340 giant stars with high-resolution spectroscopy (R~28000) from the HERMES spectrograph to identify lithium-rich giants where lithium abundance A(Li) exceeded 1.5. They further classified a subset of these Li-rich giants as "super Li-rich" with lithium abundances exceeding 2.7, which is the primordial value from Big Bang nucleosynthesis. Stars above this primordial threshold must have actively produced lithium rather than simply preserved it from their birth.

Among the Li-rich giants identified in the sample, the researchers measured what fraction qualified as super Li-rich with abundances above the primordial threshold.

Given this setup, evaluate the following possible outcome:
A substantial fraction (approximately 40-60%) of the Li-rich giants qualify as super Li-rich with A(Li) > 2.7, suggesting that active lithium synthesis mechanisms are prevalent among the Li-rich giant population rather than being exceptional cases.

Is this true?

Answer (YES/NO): NO